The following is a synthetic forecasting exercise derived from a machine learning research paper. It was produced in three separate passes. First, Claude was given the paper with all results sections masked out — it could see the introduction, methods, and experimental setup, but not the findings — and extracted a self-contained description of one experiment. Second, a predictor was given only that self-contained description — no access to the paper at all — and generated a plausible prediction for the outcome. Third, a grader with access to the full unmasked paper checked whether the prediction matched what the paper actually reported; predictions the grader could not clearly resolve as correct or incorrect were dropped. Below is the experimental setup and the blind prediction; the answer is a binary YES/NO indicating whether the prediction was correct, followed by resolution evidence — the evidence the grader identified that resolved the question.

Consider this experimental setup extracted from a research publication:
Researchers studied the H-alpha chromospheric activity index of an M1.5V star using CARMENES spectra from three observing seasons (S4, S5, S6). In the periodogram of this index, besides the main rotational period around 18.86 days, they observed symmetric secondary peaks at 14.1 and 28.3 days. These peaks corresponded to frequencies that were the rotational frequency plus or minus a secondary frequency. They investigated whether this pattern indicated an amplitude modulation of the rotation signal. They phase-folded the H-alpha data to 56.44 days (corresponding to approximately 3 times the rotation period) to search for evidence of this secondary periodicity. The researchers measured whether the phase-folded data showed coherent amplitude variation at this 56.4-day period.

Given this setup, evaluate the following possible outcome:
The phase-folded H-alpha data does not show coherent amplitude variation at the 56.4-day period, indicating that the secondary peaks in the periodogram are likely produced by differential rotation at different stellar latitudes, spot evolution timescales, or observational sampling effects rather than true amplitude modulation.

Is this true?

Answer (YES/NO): NO